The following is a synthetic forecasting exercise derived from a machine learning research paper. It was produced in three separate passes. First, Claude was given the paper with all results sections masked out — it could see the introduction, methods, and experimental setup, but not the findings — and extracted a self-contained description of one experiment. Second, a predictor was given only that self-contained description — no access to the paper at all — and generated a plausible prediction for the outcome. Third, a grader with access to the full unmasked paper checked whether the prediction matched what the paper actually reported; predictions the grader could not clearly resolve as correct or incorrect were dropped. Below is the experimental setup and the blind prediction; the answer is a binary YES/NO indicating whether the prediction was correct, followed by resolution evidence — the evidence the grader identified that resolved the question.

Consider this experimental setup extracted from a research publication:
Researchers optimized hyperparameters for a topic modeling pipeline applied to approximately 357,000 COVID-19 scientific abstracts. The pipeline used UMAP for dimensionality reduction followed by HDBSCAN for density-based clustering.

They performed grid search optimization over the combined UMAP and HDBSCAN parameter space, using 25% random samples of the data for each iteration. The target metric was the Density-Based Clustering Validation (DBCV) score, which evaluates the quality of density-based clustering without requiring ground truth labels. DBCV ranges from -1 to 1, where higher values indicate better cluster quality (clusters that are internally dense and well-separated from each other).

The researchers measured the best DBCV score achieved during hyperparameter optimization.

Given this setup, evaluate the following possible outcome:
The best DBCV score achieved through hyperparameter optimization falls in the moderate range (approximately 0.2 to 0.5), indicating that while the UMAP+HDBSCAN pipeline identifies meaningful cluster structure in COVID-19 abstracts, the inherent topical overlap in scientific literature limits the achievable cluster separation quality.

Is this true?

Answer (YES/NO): YES